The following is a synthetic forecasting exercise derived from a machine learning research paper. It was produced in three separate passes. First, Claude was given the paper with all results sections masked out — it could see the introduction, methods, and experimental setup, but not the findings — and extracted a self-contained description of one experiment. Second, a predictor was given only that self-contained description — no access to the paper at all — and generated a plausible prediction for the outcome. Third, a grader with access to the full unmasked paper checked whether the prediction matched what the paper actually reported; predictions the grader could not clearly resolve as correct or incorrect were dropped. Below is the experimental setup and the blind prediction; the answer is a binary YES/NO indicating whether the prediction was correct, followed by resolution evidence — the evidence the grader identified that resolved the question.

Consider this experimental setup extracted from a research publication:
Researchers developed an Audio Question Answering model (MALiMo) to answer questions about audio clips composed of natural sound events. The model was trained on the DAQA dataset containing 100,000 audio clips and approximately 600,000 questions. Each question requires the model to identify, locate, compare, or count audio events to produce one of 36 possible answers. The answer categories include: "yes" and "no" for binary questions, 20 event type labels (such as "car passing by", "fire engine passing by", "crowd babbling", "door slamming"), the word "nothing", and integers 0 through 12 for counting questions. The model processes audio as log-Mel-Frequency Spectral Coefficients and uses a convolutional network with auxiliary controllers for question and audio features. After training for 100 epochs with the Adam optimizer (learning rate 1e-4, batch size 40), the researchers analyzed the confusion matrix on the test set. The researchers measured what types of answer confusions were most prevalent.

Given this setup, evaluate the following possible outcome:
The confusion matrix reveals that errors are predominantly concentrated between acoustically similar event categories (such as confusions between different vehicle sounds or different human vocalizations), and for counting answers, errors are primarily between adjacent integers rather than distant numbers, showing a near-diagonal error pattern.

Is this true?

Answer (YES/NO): NO